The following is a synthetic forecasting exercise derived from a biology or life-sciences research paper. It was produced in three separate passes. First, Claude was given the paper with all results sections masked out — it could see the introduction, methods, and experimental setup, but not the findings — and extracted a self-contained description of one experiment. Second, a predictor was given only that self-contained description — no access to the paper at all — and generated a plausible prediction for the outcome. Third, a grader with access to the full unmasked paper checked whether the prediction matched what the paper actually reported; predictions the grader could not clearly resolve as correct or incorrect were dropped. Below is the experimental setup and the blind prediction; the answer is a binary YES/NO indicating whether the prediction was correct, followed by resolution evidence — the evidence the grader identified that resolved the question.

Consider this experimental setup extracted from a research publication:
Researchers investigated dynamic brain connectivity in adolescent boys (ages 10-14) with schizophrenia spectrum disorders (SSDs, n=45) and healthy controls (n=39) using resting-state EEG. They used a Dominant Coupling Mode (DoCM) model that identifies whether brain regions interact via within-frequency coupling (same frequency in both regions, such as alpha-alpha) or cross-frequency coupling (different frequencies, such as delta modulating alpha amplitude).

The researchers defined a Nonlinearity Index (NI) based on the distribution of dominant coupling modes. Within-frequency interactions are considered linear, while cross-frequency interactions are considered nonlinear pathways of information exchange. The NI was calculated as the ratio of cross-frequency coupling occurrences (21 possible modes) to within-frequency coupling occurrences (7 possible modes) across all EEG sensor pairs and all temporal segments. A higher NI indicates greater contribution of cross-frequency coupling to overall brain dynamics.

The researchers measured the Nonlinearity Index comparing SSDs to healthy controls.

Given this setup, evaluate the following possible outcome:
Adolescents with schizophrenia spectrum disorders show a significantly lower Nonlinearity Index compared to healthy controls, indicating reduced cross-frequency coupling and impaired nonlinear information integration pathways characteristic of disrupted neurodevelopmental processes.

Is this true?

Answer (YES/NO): NO